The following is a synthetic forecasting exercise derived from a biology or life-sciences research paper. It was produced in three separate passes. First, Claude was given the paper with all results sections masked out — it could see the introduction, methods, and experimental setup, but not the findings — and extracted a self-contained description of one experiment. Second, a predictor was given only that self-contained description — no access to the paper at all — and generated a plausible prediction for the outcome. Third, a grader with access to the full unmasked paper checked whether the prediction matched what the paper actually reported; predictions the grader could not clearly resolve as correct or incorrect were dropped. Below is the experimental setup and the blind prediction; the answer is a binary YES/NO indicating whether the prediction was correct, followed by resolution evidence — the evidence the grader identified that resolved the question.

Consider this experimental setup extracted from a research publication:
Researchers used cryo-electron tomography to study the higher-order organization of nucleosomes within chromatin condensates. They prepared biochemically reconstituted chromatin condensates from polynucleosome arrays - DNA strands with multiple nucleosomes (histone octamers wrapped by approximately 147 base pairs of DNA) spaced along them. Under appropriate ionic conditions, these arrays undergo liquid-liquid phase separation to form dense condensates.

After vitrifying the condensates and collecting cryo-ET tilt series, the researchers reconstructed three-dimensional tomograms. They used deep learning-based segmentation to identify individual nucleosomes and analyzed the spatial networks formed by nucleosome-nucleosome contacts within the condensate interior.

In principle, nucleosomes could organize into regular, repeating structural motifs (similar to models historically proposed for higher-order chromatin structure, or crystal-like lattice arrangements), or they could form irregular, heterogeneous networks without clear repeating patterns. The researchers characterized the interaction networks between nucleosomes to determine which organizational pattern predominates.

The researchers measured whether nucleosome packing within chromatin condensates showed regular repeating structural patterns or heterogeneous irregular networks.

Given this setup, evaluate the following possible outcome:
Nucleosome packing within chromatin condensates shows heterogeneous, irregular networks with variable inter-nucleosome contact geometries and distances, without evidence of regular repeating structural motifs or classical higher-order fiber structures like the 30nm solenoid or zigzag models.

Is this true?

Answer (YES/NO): YES